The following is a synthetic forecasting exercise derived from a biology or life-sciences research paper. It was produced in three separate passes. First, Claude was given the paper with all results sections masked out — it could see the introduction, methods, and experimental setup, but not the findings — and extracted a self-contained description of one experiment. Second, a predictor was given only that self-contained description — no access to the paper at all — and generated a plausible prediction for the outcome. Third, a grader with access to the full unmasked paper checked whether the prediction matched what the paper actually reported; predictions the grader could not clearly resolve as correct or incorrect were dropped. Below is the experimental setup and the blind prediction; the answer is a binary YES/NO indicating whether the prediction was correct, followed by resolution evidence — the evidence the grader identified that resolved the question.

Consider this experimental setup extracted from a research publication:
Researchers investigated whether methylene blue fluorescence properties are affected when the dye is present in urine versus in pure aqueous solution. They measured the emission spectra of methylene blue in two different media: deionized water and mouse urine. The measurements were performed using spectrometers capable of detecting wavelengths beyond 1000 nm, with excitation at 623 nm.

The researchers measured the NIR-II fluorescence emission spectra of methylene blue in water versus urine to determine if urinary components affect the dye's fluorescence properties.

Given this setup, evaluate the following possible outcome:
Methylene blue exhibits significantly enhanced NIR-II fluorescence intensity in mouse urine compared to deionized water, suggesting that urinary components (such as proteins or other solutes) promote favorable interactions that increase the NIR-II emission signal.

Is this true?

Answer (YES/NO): NO